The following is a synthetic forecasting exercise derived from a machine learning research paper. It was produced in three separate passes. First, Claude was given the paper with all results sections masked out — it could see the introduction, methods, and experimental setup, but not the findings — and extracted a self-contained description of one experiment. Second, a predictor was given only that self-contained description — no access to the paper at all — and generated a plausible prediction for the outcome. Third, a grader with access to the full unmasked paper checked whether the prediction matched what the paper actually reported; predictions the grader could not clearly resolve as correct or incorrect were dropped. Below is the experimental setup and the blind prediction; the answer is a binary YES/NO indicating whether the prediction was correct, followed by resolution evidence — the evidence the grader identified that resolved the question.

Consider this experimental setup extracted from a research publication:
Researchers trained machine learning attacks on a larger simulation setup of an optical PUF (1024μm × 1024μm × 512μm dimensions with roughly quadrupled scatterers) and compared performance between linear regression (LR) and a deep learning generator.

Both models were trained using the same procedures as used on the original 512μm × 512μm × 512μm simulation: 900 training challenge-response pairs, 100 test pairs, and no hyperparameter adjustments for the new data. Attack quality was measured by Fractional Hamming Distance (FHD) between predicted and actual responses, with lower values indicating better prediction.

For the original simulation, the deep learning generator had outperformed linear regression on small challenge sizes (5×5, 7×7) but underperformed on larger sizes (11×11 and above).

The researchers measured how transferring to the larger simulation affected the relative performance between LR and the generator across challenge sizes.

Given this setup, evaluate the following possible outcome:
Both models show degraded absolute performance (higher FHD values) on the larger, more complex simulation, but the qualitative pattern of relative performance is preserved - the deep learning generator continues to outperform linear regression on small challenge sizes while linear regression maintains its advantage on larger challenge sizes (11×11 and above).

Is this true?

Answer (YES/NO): NO